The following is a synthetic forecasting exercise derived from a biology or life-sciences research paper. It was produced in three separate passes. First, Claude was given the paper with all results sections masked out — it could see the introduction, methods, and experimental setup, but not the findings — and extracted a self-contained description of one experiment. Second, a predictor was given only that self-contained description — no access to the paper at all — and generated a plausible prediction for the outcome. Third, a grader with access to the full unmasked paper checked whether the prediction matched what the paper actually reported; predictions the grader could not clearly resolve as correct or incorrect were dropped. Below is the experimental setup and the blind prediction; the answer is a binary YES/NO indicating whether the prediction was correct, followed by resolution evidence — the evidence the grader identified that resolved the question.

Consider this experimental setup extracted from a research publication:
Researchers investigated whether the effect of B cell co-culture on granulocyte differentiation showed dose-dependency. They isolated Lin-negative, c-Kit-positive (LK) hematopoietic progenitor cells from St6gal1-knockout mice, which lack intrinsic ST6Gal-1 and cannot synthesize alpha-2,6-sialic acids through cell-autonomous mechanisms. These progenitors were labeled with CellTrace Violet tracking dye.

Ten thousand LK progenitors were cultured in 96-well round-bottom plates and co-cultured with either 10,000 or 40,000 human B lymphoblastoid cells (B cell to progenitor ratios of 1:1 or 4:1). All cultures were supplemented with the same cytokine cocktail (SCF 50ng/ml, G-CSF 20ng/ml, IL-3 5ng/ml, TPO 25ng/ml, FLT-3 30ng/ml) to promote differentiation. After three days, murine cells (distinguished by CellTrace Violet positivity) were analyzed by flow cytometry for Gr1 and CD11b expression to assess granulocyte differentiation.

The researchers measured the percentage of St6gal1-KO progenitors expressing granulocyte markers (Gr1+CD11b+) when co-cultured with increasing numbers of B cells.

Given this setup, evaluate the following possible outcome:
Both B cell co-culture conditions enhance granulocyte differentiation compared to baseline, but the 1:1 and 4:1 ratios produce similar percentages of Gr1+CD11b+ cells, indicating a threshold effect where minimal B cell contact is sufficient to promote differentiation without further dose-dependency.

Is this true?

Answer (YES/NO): NO